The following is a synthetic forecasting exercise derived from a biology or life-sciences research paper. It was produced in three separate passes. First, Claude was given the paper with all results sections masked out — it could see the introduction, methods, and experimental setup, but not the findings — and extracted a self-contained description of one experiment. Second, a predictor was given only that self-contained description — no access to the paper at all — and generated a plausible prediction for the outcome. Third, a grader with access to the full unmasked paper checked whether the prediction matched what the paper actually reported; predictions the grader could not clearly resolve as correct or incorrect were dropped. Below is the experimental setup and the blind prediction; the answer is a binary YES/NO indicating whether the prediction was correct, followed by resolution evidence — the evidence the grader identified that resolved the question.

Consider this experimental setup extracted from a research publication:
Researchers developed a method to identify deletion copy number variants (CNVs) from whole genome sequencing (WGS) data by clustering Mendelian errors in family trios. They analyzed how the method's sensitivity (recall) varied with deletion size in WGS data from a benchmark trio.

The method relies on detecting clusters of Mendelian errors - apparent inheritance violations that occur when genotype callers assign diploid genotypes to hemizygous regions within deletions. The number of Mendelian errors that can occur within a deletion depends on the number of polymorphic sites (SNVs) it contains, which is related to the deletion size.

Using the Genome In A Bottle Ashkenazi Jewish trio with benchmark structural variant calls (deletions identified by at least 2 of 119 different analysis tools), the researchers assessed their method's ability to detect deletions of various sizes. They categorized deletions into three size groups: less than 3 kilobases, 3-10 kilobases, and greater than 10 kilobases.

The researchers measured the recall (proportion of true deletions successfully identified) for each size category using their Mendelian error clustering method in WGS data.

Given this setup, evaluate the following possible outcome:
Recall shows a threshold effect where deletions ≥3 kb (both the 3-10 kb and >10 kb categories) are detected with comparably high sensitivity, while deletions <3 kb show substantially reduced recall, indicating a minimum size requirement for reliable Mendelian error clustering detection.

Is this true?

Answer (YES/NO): NO